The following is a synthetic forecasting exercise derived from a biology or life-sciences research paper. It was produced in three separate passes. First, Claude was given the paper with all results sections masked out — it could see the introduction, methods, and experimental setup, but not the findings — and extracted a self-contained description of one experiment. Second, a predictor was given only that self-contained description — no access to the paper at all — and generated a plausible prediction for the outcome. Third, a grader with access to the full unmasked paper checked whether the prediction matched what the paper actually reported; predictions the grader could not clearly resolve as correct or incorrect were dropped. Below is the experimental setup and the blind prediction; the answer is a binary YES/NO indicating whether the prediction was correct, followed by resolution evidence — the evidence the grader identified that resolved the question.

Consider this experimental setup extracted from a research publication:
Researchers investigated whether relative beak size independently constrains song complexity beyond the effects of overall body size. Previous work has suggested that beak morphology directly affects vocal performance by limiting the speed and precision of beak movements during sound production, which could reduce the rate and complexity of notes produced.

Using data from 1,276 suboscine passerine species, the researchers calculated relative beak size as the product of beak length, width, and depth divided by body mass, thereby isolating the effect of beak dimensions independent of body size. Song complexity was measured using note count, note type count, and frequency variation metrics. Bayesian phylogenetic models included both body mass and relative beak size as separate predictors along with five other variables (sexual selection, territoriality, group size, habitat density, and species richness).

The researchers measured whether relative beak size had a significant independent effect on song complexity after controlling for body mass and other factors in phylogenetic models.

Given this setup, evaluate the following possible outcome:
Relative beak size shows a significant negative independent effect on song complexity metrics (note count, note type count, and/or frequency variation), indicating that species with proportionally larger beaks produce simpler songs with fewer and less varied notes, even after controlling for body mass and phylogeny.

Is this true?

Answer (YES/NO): NO